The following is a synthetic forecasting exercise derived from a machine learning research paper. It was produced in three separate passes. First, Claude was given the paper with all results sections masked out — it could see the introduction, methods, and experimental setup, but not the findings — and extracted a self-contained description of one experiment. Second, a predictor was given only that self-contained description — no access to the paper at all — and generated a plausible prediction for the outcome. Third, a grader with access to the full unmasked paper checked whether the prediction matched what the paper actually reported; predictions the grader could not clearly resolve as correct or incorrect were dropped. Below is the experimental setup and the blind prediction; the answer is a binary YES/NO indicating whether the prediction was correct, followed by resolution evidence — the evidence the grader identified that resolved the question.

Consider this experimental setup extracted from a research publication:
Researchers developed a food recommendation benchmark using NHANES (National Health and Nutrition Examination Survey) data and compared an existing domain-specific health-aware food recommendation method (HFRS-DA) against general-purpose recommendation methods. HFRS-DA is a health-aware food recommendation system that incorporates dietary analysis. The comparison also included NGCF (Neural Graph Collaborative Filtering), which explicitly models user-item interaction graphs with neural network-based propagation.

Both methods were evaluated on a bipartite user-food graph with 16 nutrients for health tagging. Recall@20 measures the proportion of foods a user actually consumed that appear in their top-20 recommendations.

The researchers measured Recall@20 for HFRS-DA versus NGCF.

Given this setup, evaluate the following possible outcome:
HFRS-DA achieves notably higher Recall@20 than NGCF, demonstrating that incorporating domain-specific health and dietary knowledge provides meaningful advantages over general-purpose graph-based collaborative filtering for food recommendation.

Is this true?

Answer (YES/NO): NO